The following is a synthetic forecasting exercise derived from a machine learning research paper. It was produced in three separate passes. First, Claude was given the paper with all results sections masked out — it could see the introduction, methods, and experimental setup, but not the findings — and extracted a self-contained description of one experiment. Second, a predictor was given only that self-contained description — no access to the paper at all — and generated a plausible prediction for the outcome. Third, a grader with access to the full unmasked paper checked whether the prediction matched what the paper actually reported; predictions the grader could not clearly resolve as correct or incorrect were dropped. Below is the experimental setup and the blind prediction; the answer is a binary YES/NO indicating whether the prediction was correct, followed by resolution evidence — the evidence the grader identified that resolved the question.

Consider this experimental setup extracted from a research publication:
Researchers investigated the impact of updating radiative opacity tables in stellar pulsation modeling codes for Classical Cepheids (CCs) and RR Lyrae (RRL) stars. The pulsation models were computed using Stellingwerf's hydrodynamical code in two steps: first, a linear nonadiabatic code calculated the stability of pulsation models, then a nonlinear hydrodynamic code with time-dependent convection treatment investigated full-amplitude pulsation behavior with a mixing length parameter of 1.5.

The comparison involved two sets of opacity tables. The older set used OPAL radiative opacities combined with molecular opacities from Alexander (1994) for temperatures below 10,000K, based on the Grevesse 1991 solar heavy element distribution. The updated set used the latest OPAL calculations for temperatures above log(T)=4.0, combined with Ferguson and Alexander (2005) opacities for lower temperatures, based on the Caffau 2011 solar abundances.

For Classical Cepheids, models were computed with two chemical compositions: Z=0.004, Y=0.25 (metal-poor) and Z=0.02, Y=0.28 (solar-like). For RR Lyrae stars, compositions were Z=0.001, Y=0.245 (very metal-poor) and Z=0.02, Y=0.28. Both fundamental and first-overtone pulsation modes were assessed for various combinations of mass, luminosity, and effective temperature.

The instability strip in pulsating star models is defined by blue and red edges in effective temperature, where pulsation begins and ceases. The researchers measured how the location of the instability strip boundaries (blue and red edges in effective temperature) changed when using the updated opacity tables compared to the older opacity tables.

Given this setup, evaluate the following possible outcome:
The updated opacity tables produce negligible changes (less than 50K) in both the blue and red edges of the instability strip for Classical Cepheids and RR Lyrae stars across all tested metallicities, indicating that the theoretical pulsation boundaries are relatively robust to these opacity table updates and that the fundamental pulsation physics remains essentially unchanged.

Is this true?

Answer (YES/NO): NO